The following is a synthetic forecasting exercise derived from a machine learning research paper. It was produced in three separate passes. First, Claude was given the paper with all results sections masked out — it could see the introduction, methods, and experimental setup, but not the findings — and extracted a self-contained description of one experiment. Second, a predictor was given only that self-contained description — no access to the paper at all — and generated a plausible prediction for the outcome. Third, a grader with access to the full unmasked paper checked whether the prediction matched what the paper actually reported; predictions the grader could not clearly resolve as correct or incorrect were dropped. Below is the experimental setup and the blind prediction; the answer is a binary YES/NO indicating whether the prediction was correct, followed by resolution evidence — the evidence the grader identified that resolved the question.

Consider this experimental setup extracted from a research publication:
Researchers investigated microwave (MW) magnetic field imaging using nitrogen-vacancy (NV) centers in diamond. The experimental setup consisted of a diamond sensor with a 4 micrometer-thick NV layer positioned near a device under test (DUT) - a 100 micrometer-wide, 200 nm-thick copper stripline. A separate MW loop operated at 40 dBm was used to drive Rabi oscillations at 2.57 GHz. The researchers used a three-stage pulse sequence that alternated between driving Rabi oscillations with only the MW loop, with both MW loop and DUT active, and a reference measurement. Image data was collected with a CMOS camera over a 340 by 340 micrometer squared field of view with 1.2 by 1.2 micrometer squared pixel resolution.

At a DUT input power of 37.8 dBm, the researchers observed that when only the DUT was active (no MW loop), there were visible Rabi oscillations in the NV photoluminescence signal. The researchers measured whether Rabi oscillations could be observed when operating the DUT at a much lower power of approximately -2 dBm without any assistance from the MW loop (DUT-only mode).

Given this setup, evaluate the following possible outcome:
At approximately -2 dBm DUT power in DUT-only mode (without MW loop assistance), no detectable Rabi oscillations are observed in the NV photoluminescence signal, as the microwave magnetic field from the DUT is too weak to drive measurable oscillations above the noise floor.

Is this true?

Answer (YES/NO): YES